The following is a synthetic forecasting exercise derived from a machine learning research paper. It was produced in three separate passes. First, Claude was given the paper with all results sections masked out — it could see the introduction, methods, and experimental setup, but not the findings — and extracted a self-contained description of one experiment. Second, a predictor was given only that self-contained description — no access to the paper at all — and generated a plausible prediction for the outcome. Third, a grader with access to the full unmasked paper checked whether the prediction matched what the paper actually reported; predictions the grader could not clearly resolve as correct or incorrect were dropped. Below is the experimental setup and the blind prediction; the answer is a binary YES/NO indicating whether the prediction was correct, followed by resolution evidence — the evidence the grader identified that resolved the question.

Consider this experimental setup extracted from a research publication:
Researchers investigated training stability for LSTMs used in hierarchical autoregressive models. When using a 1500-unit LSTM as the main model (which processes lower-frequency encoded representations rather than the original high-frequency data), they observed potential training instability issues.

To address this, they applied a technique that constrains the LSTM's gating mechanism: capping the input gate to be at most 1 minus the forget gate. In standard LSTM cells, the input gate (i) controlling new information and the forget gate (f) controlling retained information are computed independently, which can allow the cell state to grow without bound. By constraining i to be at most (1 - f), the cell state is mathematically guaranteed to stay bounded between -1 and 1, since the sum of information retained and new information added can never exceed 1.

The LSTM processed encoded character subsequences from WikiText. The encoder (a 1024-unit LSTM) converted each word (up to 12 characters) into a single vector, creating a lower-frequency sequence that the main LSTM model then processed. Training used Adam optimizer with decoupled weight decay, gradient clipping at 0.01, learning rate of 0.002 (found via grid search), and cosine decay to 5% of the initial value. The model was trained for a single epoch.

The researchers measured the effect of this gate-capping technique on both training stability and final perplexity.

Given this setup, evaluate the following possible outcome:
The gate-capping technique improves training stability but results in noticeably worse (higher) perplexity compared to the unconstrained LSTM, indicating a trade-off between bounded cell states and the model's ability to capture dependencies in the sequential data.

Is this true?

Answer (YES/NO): NO